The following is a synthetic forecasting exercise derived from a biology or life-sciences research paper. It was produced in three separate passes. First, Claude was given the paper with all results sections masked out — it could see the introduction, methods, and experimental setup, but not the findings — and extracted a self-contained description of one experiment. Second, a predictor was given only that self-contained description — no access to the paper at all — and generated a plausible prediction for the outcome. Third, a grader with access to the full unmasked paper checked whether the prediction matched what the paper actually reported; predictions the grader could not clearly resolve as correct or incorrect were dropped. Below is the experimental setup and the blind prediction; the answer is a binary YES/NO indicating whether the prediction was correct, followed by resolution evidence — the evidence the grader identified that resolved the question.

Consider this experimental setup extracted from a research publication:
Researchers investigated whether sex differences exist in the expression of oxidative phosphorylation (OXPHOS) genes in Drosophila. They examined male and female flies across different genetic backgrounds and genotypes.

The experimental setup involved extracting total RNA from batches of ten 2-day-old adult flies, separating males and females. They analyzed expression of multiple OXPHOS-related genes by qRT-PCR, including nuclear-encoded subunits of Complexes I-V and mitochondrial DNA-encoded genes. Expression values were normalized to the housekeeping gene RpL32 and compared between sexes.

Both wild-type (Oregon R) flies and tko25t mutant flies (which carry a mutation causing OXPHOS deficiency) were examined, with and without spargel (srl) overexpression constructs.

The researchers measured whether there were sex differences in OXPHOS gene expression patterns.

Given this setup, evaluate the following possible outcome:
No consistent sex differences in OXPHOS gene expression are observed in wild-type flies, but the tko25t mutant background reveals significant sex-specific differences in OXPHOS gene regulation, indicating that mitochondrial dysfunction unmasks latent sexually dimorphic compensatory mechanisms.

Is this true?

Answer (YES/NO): NO